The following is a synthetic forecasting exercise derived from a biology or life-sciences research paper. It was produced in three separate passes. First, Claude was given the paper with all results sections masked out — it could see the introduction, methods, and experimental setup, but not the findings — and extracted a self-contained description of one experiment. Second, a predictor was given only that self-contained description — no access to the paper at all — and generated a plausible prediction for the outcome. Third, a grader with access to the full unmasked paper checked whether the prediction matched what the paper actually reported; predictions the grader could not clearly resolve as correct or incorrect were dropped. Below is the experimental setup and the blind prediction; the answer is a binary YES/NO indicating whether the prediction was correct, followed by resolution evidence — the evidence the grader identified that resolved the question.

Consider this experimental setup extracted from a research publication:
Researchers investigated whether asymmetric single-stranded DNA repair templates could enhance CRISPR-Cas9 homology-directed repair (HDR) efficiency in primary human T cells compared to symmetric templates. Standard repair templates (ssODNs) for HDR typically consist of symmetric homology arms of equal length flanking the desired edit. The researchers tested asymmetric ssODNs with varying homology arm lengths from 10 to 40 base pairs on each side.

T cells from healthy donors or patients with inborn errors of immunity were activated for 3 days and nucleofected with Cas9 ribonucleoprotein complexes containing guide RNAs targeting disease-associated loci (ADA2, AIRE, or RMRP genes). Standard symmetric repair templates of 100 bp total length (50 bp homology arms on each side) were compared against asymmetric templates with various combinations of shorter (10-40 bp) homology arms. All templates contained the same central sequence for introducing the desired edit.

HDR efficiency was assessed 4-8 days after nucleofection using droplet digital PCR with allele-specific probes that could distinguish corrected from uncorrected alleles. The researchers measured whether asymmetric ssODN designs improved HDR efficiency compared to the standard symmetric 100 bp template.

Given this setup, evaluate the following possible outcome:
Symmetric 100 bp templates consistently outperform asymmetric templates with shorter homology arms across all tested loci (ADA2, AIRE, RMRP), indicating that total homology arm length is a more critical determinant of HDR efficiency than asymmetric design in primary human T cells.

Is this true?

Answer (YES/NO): NO